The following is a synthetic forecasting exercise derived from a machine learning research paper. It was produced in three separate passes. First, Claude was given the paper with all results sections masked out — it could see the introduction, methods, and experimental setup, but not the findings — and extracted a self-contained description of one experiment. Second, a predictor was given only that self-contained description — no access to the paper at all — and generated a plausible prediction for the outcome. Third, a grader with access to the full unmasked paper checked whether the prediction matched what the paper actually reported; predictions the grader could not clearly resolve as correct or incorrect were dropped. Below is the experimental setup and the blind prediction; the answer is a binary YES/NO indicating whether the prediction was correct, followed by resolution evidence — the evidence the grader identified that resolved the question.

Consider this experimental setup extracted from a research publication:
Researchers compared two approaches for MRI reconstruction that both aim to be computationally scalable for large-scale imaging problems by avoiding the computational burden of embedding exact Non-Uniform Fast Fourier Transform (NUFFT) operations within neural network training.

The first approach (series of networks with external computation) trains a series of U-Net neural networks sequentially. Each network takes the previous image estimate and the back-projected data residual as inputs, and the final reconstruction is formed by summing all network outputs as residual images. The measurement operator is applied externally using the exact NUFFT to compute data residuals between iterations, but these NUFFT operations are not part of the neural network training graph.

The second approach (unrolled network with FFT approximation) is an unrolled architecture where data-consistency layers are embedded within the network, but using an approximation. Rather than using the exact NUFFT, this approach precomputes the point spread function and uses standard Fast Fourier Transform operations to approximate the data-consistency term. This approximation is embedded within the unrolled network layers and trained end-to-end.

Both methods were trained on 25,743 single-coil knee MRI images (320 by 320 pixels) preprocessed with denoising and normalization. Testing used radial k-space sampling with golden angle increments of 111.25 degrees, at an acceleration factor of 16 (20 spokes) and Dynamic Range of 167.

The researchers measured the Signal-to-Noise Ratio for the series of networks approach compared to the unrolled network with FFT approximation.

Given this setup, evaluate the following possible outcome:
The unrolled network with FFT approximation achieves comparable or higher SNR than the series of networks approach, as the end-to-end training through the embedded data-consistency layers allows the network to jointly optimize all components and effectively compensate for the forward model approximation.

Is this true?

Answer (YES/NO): NO